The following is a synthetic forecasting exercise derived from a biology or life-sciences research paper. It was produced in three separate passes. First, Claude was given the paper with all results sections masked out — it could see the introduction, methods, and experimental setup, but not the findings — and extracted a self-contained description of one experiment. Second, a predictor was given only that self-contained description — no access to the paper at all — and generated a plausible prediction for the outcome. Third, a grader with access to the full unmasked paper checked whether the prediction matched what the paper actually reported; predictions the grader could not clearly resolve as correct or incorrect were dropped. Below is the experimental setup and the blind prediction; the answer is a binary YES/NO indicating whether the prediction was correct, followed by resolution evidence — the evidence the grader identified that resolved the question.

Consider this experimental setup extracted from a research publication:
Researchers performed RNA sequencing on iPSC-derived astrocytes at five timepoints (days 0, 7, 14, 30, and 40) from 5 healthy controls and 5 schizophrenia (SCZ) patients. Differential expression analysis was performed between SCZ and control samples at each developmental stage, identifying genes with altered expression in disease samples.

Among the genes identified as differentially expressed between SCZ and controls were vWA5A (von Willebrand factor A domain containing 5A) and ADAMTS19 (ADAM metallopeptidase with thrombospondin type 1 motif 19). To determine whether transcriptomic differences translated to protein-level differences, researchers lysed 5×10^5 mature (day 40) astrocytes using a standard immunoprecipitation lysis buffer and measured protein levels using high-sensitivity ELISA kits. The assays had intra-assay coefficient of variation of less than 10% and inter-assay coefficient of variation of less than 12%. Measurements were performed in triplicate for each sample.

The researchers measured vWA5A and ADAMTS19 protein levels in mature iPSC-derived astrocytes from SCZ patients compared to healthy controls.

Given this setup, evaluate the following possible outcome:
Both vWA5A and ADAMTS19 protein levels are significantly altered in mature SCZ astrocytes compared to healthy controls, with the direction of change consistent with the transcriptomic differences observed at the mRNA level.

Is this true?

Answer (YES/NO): NO